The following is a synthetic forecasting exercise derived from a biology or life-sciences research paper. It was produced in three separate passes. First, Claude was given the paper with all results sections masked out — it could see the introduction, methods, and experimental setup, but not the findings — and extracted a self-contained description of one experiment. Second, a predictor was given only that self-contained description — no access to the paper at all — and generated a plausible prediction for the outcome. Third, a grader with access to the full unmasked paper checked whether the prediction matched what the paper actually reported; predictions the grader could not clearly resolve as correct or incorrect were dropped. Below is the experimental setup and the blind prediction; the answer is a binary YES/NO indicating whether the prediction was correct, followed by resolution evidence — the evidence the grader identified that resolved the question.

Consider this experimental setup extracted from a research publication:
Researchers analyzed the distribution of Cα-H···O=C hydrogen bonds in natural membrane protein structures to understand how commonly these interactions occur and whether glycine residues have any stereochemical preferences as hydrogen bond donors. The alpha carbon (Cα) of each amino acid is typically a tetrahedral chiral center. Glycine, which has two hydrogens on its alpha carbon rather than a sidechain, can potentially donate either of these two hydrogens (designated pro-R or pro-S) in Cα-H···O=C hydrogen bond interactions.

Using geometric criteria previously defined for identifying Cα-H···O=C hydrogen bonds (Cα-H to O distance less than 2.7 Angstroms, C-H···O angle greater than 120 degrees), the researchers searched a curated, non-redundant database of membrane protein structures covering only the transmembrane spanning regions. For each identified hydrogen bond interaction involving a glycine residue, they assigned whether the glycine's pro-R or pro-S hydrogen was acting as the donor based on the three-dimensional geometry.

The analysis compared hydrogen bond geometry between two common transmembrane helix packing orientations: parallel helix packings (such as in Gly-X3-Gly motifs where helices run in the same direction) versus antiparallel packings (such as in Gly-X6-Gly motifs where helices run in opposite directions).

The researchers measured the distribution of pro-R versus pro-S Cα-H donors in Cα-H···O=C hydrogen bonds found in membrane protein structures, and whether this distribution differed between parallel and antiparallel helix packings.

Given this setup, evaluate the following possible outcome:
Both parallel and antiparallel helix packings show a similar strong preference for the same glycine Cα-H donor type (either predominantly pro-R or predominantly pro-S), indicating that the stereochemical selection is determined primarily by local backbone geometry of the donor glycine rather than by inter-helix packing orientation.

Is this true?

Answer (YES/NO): NO